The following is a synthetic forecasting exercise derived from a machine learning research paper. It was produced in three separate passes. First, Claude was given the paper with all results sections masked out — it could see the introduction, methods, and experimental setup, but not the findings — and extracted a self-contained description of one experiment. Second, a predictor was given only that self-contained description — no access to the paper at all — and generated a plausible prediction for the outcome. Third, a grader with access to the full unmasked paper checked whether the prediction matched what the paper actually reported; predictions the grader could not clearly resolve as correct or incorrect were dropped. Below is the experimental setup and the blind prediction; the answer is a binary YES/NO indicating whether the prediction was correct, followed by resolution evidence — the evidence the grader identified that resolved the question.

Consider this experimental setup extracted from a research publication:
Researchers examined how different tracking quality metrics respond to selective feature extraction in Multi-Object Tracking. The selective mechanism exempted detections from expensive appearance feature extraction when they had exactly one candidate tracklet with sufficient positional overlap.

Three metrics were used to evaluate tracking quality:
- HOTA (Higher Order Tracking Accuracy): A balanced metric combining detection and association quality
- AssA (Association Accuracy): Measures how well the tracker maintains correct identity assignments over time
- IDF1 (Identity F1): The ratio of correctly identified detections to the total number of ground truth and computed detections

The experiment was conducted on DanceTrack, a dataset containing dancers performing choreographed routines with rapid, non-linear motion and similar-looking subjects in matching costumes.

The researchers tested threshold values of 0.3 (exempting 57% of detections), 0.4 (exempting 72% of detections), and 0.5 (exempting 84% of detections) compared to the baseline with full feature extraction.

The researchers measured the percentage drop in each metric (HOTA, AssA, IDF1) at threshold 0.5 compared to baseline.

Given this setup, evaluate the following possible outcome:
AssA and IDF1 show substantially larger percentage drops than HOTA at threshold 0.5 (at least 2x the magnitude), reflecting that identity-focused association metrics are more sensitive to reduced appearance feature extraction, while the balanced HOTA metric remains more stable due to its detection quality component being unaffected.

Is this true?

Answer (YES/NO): NO